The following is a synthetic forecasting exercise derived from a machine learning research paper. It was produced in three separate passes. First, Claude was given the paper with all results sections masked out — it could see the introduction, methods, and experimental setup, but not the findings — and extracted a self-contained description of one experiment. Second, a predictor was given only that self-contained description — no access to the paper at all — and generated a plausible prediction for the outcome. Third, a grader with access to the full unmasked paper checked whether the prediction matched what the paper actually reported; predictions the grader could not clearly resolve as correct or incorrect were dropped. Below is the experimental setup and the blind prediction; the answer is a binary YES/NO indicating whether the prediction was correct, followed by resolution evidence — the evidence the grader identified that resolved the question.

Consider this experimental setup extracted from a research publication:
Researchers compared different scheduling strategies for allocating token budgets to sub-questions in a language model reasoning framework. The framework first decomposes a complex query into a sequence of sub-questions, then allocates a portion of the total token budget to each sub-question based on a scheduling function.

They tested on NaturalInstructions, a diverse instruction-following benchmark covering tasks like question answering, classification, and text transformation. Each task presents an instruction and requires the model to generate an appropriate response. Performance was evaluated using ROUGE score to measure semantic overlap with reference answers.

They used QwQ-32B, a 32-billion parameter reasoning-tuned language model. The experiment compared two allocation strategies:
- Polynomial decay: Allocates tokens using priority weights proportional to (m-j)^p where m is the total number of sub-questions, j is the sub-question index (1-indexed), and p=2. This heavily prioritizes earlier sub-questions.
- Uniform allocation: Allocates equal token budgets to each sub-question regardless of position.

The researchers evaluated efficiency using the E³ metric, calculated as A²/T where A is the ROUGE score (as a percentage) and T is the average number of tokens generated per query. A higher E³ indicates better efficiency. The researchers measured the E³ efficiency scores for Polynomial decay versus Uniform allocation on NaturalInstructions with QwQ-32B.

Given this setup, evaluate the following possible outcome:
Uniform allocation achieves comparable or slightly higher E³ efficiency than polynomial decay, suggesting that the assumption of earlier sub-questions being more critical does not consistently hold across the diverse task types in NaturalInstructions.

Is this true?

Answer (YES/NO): NO